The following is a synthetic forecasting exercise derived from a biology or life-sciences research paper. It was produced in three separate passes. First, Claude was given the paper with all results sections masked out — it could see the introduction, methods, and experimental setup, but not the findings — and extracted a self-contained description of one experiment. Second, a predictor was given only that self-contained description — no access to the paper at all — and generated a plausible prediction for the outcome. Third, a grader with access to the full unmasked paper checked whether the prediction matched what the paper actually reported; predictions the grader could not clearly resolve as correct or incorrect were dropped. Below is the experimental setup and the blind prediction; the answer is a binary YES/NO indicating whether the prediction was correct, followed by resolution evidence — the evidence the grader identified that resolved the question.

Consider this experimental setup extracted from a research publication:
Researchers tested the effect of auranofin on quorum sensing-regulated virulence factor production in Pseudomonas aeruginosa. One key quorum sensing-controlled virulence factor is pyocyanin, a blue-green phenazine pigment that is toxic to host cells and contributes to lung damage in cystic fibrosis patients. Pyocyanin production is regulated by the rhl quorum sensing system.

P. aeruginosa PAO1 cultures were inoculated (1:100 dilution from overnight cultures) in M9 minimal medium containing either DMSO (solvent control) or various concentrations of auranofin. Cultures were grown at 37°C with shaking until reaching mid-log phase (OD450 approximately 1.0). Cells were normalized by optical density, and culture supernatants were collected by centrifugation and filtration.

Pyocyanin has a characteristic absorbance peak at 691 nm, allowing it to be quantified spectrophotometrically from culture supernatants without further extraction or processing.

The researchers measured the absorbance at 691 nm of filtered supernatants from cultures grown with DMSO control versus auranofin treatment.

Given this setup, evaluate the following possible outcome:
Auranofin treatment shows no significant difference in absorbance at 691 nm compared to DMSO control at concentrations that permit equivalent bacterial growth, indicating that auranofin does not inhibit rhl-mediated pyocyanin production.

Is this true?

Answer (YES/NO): NO